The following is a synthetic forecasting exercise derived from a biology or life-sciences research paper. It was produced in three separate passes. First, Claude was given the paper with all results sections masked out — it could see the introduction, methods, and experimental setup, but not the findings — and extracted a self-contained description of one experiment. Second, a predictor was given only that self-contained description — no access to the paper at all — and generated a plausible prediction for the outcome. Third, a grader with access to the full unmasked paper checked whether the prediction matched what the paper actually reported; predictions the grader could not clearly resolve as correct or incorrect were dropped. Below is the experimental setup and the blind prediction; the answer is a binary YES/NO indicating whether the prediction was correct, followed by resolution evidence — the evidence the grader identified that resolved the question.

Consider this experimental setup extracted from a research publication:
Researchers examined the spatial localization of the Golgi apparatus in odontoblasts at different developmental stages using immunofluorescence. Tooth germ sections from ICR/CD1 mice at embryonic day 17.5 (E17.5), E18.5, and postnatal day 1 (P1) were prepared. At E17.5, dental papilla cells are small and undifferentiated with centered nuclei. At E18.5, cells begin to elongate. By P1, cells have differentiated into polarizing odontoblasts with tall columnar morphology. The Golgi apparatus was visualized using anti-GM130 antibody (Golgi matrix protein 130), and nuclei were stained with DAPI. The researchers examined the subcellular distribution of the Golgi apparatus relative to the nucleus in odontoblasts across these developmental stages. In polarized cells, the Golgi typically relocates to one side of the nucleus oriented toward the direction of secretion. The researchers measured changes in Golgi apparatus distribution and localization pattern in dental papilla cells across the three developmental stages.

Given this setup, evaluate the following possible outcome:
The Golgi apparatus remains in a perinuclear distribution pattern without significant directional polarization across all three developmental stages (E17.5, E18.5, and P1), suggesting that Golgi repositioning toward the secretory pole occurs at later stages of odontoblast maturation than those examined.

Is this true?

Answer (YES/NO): NO